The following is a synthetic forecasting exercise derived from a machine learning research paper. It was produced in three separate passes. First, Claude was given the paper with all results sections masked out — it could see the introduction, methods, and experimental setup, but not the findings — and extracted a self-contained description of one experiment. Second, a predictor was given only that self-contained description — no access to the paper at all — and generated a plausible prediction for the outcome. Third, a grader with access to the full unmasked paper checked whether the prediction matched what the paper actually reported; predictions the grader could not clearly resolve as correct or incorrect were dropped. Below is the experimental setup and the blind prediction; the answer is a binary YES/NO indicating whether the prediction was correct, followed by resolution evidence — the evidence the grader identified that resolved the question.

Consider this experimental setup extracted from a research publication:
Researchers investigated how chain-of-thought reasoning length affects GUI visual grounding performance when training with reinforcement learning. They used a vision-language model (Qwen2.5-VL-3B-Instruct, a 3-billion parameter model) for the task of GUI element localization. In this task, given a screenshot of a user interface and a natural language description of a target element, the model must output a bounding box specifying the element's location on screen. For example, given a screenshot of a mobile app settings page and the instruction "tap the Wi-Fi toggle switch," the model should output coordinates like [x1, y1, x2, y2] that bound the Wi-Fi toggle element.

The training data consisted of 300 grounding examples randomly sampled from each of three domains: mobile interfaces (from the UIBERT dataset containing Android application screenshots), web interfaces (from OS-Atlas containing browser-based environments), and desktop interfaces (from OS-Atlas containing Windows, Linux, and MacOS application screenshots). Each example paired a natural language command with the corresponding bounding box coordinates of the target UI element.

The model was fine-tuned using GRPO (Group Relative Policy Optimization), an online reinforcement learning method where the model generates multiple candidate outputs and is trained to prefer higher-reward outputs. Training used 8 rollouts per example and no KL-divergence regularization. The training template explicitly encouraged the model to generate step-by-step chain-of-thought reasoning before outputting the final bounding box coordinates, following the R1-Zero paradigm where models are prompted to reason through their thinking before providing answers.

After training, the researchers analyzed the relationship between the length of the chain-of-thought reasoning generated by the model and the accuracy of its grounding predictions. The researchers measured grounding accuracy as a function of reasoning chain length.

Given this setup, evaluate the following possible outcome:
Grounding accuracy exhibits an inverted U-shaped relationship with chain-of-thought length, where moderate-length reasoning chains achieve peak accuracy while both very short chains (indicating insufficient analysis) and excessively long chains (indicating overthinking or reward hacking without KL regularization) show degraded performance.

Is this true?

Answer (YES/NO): NO